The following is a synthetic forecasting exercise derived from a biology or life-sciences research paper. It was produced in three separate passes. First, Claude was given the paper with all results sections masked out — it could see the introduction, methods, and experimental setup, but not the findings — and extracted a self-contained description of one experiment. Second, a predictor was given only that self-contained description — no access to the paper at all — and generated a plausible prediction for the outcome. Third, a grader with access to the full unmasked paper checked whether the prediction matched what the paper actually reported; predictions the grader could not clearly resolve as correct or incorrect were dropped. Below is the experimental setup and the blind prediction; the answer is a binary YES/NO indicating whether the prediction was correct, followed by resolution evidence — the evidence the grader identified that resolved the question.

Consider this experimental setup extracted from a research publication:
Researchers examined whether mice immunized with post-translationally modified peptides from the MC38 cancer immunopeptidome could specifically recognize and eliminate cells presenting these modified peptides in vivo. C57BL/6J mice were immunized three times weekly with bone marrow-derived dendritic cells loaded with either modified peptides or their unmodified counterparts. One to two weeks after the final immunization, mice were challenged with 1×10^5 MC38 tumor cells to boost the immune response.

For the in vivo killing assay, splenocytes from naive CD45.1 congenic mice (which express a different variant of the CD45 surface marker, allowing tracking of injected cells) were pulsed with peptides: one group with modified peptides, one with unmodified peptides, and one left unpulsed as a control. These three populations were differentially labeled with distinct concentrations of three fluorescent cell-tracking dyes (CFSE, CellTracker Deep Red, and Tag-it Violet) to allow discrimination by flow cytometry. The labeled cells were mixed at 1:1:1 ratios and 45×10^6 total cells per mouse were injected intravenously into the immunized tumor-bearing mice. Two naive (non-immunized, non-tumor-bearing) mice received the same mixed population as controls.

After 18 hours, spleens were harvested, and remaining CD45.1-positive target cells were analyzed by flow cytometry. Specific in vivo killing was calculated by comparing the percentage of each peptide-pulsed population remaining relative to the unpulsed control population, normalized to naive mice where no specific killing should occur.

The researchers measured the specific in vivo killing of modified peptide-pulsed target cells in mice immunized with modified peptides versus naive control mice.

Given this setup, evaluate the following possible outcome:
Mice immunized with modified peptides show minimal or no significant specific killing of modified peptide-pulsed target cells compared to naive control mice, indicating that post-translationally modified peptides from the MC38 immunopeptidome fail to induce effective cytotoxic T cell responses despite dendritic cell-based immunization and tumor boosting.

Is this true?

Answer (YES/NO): NO